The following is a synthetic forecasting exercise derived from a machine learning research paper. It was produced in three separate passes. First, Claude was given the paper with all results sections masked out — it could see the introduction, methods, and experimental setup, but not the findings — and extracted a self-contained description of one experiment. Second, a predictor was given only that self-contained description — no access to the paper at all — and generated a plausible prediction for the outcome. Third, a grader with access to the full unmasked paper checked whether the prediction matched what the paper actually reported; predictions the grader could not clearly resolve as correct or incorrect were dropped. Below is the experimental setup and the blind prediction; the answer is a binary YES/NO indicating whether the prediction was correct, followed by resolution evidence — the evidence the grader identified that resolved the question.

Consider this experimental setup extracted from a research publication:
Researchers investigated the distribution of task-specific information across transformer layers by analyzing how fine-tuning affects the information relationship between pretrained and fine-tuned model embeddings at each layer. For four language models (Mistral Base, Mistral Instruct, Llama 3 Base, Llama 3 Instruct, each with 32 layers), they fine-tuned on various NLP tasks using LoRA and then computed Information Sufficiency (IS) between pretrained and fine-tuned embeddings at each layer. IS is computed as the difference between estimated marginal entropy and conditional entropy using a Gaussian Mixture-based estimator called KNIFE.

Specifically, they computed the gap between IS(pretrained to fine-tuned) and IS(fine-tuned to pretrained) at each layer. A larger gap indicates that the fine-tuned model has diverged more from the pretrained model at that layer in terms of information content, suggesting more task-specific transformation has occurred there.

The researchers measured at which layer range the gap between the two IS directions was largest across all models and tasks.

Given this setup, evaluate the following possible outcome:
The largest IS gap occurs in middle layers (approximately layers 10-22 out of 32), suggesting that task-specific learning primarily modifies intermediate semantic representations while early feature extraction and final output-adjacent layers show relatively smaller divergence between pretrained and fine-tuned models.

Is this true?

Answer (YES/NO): NO